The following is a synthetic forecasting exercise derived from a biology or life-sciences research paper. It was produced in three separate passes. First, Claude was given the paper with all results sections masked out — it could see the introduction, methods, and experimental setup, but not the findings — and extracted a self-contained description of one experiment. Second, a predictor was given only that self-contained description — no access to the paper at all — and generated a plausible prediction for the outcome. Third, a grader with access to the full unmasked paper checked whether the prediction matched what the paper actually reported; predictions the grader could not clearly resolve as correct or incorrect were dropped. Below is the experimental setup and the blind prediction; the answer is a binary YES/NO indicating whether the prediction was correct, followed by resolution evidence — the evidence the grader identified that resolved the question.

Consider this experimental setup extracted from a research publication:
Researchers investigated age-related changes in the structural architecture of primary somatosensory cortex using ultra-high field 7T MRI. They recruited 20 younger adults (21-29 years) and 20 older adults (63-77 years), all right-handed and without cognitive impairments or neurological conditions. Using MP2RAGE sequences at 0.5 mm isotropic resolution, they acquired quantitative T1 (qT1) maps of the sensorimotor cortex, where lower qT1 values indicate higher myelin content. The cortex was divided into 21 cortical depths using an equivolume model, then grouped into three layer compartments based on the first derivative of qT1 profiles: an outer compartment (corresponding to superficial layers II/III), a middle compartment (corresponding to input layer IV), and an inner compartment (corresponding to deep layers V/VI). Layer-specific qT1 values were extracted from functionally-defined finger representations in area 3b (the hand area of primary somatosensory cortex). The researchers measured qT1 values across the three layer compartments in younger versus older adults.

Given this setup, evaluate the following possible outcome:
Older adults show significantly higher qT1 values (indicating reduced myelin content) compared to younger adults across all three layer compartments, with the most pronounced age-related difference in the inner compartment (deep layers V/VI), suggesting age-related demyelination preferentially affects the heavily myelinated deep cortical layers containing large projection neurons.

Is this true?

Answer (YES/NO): NO